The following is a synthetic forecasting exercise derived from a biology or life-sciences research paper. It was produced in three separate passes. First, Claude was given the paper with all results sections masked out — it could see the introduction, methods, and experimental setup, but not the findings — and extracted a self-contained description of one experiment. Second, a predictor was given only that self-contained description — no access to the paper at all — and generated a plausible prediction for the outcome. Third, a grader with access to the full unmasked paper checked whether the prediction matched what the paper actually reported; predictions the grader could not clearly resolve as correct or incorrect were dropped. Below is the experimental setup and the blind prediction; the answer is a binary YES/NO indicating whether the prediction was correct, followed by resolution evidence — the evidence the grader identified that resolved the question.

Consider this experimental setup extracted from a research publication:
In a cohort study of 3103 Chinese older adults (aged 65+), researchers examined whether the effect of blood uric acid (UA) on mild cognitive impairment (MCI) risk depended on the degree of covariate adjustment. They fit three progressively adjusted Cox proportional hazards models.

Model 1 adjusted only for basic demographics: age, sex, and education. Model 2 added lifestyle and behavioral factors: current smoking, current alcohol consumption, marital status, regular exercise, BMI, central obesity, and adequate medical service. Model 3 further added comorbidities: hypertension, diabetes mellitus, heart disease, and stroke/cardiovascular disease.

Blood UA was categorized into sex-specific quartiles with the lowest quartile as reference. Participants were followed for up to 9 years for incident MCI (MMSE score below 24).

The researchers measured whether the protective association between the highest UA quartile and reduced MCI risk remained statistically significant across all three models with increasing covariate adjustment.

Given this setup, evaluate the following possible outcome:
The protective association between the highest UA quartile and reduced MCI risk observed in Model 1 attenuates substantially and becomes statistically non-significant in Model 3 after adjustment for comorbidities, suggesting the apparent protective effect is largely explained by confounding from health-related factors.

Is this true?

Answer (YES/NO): NO